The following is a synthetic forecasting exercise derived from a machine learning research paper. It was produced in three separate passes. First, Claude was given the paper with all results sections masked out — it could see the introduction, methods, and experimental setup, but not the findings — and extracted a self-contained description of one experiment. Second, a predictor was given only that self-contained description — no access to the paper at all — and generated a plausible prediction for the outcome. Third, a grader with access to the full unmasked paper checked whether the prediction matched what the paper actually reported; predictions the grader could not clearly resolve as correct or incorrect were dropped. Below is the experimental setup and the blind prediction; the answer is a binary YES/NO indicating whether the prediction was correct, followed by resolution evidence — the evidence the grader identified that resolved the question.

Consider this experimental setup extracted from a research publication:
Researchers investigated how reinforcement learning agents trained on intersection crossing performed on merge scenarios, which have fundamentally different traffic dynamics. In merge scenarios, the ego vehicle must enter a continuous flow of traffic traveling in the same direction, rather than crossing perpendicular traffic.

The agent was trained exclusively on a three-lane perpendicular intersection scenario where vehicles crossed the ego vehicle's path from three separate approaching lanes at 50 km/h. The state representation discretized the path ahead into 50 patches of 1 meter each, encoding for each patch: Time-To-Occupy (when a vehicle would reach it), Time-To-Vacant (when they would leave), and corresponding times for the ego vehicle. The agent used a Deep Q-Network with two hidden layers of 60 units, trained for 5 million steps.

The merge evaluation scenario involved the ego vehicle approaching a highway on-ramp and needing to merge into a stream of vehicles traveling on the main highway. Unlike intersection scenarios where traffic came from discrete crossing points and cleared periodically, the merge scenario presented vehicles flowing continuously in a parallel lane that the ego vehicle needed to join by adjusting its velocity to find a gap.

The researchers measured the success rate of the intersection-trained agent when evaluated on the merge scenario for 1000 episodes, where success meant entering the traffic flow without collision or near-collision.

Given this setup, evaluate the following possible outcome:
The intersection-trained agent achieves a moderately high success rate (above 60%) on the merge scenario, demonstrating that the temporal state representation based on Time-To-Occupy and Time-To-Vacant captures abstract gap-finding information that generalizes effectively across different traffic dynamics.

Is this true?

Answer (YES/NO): YES